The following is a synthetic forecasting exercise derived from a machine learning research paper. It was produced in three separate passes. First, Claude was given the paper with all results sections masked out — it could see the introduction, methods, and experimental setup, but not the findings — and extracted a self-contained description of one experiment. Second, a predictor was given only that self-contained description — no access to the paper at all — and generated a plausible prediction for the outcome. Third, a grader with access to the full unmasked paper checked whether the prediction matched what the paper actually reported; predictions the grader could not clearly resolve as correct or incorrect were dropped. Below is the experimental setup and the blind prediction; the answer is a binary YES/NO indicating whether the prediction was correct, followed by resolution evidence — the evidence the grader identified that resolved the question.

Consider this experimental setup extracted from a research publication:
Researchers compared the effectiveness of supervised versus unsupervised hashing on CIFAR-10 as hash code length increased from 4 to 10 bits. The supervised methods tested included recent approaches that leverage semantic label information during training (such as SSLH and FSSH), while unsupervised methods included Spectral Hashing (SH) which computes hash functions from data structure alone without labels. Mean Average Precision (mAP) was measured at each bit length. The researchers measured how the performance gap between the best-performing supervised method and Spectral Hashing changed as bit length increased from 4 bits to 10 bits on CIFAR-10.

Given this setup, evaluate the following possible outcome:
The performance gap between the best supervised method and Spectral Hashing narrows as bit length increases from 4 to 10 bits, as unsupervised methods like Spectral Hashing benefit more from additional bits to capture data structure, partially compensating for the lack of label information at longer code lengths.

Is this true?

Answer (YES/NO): NO